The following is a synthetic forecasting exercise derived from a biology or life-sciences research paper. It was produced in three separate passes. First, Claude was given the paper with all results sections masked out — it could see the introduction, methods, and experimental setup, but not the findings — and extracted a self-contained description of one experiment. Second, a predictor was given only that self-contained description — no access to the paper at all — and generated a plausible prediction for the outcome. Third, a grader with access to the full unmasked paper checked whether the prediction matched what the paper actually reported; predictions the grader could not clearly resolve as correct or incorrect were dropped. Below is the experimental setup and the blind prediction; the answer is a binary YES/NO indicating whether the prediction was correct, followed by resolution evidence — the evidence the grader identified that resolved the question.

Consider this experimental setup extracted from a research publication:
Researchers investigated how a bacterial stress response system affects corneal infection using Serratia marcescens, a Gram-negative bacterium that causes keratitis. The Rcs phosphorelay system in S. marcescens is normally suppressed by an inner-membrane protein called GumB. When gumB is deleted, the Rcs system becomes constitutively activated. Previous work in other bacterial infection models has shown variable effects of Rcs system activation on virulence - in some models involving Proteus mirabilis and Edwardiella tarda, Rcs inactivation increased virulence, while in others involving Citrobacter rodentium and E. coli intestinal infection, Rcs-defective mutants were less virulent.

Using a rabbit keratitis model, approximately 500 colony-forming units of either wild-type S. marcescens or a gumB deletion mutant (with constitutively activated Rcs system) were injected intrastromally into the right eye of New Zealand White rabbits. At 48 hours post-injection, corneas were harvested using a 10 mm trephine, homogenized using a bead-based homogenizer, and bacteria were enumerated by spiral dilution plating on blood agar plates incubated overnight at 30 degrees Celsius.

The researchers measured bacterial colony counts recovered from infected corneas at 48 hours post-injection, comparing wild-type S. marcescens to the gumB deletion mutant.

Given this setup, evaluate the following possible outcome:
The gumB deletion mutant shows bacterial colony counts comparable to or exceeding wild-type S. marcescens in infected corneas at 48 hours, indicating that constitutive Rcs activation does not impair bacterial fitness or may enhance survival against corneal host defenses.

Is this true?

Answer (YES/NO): NO